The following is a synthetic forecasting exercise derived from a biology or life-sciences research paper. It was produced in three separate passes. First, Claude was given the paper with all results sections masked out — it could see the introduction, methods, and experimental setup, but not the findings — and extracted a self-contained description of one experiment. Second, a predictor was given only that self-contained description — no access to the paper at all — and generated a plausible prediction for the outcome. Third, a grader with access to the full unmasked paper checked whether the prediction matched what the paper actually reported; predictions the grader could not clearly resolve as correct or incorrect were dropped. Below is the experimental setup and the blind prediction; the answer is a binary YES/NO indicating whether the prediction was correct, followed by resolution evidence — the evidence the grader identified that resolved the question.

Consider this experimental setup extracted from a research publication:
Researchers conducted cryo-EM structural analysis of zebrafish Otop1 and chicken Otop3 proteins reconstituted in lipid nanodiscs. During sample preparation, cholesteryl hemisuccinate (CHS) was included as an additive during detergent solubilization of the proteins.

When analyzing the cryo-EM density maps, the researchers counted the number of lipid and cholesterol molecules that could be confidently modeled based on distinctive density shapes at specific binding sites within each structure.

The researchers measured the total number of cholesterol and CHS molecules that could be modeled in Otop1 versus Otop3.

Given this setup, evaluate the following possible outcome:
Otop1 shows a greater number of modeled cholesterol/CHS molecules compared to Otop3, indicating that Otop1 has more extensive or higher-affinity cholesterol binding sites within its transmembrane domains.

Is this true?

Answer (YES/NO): YES